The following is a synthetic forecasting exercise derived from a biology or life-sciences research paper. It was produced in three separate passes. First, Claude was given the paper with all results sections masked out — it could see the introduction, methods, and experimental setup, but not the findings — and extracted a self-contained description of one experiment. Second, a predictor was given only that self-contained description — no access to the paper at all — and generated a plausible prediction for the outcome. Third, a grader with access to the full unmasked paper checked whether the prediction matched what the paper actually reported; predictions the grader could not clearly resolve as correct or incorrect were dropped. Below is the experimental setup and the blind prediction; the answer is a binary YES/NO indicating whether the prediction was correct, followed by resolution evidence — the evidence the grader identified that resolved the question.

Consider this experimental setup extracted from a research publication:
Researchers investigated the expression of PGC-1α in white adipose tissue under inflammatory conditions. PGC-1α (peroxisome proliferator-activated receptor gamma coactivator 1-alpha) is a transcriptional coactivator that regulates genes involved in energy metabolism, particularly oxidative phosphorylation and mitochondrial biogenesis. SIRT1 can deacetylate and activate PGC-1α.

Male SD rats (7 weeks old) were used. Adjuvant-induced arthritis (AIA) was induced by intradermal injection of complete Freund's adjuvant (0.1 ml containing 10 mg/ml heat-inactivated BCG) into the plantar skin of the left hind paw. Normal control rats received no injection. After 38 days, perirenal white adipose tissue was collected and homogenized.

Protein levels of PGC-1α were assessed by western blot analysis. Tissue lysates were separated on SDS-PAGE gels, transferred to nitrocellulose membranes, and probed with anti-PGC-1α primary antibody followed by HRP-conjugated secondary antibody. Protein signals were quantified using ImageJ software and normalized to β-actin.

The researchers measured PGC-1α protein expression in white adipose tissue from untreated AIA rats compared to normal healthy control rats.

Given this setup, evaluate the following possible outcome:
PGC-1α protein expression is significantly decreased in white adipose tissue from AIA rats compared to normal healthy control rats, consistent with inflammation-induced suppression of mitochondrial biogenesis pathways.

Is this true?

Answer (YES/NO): YES